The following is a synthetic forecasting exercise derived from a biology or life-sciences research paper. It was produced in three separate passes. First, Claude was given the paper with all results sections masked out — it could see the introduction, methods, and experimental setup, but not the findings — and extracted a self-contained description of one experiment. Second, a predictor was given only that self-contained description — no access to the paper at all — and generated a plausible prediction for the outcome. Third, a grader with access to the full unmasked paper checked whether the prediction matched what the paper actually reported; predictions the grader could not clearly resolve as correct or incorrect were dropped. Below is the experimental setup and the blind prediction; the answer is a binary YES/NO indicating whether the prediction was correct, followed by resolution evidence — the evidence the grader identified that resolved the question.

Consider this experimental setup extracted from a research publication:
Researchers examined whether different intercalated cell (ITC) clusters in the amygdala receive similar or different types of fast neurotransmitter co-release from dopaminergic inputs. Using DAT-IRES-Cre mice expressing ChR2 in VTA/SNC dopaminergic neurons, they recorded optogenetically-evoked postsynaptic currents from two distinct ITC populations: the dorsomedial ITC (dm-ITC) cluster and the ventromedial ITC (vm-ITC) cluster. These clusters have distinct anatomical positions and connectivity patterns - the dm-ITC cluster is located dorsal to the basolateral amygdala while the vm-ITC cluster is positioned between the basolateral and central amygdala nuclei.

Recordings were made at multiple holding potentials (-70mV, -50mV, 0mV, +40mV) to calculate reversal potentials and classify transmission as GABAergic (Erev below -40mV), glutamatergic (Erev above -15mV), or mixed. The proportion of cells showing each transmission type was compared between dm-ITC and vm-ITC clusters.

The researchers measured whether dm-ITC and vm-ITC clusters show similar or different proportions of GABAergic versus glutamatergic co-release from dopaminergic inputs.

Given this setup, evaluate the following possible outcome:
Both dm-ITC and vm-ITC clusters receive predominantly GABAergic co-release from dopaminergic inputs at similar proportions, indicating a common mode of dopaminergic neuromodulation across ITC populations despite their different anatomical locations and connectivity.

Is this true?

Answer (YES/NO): YES